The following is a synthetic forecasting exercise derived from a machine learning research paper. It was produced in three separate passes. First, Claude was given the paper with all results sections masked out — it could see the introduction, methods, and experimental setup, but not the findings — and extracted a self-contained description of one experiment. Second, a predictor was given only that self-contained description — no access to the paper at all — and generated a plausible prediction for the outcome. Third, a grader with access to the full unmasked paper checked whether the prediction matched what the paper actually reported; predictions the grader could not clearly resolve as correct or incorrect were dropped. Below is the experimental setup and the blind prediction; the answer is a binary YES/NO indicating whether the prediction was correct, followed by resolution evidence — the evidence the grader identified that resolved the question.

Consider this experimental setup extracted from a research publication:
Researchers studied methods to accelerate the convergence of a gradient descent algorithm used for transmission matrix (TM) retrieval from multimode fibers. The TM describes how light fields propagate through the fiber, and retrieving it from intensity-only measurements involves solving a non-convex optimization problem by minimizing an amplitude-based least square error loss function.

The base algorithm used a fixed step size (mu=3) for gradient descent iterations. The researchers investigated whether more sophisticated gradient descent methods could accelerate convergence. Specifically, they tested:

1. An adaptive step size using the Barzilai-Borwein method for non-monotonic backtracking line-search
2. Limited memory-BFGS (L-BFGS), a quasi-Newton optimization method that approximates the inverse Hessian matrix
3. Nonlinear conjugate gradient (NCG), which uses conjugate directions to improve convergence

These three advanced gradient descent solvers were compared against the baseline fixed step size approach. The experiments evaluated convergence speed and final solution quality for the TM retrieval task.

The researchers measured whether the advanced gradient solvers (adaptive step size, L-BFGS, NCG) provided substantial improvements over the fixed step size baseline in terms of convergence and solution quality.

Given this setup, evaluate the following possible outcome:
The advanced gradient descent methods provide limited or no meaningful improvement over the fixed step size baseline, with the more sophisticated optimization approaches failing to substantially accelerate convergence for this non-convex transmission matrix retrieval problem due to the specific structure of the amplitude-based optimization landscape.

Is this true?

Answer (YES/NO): YES